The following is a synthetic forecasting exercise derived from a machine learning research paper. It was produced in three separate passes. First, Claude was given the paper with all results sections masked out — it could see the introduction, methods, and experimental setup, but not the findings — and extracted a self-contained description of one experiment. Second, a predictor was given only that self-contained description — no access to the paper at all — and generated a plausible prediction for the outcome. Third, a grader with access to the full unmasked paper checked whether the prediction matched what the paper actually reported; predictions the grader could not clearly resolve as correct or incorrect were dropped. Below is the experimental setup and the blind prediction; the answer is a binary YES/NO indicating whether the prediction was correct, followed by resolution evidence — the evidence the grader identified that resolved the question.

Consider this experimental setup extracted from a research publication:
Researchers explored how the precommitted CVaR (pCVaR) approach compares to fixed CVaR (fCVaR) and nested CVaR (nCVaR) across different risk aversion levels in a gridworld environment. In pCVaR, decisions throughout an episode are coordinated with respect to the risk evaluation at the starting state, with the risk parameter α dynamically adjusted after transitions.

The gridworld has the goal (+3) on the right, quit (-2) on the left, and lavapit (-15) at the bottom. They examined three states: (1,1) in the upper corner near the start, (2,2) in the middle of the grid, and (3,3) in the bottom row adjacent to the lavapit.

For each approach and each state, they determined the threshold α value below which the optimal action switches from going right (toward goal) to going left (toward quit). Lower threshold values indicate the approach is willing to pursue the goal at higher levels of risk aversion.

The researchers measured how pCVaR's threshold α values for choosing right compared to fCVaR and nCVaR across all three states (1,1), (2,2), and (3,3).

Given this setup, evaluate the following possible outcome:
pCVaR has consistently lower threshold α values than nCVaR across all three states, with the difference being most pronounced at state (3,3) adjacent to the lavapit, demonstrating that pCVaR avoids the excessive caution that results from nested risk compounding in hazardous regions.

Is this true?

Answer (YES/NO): NO